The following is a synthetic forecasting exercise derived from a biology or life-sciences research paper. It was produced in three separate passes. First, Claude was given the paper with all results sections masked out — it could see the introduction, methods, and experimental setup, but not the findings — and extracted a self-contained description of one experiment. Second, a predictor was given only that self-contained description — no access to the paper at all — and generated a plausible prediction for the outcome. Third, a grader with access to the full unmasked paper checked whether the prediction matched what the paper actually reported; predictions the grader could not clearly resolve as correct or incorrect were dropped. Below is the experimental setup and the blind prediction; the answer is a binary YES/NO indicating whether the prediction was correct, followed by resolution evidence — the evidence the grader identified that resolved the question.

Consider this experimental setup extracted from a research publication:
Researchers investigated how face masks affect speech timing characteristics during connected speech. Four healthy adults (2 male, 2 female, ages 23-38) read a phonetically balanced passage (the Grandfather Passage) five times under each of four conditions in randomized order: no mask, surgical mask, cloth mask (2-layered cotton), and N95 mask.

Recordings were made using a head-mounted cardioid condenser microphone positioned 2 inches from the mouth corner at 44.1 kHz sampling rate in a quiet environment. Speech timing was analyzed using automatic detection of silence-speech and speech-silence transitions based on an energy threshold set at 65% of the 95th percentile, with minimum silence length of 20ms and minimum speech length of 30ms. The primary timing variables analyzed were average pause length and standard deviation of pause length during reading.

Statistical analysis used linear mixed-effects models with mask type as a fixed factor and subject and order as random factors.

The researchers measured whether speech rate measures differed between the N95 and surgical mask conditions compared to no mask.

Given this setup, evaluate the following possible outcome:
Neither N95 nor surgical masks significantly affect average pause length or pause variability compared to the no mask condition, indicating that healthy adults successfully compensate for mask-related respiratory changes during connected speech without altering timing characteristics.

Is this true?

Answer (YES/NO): NO